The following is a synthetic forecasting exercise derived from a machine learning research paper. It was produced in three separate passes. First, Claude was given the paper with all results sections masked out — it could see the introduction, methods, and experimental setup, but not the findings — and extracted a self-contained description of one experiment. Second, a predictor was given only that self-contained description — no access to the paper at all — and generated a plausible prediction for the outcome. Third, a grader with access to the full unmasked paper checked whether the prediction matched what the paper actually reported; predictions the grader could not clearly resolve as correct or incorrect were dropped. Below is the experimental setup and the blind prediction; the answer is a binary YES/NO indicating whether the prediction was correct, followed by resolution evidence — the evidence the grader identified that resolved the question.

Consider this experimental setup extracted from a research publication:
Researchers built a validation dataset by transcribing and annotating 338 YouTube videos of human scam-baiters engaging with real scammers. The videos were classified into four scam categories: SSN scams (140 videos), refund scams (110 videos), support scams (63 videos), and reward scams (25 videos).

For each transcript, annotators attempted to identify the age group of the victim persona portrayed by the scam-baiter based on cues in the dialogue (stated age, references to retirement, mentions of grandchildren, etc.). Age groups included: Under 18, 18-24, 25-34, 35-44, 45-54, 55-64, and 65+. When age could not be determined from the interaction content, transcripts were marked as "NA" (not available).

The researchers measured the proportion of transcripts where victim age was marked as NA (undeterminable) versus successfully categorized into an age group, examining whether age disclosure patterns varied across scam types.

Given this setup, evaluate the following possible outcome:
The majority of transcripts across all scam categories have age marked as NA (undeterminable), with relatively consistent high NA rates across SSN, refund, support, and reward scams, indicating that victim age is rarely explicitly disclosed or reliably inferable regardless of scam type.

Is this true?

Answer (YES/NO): NO